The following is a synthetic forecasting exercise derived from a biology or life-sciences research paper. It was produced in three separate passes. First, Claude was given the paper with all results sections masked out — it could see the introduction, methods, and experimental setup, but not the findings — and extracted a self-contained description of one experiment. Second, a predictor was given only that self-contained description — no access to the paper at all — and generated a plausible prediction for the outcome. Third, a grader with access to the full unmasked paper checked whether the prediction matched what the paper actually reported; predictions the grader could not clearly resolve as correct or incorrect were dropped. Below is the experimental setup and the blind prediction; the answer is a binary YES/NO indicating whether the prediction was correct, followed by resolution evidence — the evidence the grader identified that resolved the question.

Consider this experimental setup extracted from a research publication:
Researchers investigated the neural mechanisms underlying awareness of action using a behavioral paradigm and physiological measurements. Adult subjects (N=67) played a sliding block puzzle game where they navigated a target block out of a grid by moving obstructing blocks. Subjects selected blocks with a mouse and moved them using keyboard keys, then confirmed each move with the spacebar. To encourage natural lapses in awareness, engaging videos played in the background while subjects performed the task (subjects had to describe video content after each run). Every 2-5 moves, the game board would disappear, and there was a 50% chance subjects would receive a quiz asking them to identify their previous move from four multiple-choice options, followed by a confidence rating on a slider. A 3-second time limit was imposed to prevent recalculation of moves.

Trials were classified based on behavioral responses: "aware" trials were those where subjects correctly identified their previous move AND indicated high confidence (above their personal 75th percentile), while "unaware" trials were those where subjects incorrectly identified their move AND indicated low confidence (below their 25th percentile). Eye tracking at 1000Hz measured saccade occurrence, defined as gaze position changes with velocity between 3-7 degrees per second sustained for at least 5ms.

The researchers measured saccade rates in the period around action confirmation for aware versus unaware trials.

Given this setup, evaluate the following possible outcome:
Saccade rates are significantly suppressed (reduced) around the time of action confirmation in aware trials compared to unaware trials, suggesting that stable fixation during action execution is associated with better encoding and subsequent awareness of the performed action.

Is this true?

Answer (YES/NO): NO